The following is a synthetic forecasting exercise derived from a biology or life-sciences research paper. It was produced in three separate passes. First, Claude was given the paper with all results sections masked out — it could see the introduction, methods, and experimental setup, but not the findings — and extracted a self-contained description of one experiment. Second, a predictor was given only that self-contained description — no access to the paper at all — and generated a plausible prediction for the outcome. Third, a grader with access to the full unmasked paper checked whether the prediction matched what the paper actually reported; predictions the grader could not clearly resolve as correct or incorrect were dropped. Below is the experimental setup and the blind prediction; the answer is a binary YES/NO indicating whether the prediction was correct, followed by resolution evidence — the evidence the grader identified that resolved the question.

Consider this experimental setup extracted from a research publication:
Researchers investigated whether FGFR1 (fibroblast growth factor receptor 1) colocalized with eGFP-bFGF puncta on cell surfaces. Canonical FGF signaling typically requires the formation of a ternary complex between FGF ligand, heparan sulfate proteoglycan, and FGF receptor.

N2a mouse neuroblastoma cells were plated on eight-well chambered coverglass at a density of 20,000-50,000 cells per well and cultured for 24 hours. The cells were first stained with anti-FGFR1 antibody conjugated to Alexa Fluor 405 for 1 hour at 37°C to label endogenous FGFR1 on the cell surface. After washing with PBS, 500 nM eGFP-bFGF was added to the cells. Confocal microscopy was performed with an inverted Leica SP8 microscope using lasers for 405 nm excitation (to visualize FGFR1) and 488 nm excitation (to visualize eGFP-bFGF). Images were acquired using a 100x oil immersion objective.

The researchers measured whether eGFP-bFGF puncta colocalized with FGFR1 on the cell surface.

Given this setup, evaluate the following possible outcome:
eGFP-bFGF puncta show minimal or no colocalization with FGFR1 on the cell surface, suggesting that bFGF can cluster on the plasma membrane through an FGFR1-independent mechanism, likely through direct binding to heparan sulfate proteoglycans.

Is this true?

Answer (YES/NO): NO